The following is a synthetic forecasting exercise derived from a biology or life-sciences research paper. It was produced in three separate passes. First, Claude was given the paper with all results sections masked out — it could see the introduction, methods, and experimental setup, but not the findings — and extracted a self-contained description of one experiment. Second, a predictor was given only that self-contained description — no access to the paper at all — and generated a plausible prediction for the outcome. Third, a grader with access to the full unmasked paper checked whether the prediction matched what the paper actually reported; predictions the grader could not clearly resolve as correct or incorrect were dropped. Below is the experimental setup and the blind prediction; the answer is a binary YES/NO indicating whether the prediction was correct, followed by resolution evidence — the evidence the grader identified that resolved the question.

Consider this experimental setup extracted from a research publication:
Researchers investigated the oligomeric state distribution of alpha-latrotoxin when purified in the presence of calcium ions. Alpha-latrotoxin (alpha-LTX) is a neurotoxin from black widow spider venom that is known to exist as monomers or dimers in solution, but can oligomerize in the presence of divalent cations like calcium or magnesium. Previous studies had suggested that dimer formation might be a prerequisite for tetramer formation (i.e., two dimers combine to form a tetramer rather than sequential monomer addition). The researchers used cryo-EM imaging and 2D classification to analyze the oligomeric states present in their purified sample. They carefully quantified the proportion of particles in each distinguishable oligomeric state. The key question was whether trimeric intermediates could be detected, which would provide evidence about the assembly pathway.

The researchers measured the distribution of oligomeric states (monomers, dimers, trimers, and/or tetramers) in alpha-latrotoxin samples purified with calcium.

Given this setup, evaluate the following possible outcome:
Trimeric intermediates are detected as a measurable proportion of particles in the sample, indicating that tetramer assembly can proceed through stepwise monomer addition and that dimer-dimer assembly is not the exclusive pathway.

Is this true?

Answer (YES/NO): YES